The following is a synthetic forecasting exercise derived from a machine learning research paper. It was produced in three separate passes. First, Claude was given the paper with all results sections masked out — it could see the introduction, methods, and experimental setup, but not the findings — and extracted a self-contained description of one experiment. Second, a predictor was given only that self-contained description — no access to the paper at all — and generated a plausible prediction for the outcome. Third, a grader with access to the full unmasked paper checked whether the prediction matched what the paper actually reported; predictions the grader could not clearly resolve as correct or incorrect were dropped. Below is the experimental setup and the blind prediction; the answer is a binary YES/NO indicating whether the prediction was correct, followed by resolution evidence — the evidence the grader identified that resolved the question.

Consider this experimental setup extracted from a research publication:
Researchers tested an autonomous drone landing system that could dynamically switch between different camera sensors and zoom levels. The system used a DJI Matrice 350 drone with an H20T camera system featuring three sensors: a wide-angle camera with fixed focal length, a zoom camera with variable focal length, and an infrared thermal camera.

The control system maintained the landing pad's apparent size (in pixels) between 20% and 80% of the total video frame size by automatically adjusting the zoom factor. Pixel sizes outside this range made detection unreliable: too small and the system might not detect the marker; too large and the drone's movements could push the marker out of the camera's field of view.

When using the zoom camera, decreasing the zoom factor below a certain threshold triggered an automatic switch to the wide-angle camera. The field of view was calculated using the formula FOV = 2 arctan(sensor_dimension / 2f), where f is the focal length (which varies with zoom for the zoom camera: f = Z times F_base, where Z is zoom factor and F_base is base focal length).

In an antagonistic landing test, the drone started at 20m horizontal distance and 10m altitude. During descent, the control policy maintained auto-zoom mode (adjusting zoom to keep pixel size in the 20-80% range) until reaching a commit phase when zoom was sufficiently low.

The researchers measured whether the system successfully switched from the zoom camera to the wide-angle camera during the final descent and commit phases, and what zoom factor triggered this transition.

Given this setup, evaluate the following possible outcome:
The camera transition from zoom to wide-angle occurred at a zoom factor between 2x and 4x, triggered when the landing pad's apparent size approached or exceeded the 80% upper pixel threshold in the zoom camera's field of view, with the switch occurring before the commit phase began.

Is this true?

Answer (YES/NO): NO